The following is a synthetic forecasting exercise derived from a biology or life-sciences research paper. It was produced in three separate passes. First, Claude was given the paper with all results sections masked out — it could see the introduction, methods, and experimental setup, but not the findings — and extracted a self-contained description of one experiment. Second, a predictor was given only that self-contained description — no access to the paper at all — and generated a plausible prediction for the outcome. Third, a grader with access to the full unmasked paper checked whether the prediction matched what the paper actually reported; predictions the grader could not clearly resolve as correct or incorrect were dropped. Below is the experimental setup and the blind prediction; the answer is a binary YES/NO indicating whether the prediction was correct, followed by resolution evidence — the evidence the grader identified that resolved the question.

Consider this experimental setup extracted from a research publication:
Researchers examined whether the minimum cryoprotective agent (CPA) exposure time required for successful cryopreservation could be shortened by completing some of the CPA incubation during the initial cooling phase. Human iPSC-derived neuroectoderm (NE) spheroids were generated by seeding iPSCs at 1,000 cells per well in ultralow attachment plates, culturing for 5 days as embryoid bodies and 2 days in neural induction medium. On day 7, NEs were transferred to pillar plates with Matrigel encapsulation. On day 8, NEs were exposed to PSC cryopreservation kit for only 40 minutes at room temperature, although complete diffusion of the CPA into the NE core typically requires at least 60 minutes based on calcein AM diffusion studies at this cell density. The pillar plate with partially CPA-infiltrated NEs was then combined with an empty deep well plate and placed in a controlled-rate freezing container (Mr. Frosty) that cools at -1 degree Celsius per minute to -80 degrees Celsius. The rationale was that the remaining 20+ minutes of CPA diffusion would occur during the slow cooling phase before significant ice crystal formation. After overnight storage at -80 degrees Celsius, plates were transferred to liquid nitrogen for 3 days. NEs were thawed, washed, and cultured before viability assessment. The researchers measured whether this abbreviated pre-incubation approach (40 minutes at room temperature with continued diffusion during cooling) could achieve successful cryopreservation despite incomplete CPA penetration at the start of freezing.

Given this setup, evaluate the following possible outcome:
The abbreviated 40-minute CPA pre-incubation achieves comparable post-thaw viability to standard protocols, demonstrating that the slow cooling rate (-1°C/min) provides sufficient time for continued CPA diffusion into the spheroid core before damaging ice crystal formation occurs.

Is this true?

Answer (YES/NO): YES